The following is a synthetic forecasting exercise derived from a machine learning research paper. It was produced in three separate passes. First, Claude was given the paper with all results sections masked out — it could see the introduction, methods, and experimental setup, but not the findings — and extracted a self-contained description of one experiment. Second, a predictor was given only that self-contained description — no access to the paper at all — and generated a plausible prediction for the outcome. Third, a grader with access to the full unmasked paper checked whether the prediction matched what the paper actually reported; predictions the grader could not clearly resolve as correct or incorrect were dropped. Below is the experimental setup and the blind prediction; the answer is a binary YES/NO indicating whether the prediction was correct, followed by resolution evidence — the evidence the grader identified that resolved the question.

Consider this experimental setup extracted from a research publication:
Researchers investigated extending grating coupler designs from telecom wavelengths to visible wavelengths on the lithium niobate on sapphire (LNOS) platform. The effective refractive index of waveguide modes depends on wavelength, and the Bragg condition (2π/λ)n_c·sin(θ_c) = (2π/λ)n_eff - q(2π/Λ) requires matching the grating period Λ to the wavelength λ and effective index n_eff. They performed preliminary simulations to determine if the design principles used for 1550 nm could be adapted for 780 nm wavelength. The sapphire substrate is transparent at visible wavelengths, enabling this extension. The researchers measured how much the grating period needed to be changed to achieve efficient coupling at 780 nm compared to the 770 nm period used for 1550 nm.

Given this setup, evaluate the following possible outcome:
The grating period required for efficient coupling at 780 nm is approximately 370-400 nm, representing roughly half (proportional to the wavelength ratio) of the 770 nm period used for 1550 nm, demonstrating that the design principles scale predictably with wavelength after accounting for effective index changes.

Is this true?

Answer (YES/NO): YES